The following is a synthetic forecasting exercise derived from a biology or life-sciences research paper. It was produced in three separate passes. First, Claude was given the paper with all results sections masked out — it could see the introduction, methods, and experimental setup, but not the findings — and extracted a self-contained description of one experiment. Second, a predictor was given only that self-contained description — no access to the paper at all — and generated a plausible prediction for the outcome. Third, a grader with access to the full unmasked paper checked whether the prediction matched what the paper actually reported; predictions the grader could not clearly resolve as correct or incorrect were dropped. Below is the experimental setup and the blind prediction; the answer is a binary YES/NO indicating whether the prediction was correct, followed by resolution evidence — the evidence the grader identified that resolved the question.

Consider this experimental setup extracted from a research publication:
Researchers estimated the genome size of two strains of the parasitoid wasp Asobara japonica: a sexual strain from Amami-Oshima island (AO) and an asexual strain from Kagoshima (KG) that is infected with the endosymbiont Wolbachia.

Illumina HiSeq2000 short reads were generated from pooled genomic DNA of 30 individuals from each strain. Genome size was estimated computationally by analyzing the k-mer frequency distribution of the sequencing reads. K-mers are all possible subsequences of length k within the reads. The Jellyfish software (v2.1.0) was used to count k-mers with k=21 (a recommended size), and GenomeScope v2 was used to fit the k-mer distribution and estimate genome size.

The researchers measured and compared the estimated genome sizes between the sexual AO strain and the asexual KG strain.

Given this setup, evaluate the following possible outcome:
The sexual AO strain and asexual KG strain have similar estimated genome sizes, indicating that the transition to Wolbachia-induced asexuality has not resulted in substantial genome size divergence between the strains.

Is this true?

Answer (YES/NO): YES